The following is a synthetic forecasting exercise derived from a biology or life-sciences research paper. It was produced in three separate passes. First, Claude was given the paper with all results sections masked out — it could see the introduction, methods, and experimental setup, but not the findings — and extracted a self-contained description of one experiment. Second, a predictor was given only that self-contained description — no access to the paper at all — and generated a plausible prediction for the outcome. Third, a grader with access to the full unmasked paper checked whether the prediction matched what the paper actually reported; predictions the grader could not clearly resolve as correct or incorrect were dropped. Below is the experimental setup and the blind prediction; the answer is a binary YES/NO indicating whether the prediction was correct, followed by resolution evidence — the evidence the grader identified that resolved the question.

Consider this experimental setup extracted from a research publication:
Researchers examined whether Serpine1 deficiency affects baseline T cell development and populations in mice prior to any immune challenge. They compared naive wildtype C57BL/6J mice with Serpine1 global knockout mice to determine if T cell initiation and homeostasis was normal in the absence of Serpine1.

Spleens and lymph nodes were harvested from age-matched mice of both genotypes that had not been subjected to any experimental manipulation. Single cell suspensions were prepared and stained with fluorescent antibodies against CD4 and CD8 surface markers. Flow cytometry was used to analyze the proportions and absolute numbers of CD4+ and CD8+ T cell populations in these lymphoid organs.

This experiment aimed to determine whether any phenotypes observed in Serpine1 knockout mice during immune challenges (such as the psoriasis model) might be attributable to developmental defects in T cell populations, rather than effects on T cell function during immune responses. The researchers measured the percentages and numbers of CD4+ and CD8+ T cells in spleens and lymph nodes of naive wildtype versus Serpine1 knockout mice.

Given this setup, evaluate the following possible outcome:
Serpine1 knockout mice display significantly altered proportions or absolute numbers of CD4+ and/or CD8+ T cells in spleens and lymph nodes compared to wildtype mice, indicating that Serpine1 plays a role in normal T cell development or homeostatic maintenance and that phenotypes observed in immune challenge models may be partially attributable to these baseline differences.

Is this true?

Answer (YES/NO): NO